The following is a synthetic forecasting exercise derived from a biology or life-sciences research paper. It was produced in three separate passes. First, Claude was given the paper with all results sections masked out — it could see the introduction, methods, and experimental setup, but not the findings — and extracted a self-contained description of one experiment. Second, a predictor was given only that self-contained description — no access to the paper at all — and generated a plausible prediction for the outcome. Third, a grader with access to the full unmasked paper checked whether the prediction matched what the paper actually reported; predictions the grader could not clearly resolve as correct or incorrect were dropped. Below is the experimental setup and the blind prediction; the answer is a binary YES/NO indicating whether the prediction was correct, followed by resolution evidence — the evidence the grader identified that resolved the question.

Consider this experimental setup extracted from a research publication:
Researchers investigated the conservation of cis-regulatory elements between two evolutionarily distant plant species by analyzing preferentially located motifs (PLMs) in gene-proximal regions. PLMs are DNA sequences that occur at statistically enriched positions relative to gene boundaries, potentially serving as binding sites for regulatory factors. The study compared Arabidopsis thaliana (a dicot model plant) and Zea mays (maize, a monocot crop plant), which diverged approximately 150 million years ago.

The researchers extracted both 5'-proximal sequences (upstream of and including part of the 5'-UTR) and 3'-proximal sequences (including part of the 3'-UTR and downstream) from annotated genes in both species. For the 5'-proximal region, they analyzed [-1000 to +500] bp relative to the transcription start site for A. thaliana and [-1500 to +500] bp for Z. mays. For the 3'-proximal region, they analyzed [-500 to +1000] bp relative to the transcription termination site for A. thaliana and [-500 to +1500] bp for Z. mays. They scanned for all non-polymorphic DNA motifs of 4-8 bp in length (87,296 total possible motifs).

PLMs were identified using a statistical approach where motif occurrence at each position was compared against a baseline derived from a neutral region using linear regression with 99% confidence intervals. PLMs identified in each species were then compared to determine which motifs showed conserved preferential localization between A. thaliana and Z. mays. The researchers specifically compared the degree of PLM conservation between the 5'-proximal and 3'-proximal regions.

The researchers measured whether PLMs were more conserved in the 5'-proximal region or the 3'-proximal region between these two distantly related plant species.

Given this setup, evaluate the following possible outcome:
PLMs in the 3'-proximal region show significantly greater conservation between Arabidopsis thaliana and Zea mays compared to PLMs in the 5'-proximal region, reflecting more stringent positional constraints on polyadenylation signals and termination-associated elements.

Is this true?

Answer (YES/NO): YES